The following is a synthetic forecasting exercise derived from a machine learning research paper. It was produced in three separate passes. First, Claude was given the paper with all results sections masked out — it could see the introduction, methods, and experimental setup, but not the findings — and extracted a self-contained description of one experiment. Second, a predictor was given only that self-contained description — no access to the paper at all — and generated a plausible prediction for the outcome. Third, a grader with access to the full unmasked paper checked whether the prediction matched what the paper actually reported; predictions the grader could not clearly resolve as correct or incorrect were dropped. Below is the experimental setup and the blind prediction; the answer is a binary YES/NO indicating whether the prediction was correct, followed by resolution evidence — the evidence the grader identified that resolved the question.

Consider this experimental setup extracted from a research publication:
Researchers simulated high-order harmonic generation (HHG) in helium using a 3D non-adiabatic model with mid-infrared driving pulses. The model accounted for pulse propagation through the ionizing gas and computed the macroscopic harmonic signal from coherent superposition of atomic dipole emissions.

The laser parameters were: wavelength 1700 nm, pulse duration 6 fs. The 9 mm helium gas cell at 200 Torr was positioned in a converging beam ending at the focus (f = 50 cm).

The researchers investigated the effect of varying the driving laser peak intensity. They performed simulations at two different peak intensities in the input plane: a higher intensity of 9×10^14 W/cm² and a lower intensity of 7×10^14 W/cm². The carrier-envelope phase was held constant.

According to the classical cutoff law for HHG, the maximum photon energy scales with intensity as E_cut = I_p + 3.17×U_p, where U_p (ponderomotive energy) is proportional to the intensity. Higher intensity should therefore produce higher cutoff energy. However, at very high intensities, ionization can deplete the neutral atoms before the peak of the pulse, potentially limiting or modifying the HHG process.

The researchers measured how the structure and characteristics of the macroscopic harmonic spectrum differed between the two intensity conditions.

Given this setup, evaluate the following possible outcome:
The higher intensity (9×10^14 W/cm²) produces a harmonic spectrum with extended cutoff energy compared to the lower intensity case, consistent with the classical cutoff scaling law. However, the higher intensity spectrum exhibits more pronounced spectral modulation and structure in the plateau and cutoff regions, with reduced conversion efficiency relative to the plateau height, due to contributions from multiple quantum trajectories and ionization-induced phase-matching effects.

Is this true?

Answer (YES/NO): NO